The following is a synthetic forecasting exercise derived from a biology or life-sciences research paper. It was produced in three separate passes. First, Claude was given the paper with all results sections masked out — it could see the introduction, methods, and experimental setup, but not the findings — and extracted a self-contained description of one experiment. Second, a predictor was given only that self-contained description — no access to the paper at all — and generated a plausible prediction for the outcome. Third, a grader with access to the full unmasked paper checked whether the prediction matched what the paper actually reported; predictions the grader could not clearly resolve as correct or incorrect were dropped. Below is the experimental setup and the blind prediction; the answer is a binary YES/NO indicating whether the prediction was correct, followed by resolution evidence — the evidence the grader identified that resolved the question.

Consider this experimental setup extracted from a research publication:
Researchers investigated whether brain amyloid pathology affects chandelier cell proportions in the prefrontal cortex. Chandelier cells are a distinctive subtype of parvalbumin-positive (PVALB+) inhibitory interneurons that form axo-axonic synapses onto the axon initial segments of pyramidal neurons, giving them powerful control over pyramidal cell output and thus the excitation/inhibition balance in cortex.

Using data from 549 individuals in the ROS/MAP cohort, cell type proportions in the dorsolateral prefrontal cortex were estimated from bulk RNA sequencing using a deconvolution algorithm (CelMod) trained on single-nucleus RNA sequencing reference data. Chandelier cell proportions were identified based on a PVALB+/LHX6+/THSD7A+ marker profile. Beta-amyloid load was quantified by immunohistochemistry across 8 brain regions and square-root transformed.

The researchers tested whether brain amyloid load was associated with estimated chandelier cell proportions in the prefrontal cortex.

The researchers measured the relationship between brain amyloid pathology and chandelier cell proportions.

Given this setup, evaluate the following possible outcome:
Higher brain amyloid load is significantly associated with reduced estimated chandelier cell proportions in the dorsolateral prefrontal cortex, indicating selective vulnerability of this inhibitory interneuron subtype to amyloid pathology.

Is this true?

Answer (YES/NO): YES